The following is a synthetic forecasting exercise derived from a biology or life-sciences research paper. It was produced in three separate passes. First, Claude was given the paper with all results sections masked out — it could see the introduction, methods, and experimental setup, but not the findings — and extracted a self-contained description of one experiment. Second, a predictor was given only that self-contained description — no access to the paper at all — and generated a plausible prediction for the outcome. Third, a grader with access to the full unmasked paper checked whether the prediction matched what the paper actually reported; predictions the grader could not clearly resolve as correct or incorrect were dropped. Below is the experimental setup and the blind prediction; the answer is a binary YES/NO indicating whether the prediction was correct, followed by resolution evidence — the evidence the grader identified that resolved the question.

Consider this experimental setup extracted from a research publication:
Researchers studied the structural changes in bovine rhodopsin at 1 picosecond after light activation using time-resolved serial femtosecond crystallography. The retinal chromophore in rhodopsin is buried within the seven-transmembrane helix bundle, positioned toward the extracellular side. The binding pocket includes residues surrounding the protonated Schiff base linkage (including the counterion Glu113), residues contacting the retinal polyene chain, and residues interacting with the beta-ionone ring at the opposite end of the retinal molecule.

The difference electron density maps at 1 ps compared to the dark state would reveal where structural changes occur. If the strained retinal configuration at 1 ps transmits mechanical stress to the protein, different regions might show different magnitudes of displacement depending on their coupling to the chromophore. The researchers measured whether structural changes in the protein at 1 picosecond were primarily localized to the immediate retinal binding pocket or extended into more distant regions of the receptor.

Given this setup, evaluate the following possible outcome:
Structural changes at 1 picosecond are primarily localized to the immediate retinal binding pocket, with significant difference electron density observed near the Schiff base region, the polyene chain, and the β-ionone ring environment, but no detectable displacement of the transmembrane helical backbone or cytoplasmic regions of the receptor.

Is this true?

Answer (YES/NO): NO